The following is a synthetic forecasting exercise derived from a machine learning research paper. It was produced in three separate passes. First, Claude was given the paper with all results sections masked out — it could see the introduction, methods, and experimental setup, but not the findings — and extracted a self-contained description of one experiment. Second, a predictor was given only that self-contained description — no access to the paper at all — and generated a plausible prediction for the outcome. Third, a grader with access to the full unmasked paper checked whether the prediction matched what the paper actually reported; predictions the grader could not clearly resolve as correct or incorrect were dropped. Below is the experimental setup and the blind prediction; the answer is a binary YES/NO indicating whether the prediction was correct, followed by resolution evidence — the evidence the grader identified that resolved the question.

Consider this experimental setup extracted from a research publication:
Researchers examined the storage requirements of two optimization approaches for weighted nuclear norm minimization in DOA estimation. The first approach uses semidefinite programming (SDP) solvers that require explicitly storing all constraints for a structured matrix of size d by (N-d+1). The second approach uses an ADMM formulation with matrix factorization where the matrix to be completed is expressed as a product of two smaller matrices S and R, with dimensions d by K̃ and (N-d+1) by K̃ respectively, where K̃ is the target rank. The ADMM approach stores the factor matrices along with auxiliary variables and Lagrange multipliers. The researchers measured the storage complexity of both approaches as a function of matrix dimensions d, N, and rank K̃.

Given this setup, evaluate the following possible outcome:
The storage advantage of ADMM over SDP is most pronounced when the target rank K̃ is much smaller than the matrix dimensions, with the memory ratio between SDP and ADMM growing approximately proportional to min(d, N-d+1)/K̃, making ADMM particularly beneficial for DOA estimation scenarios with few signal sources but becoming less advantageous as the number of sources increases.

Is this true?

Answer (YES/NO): NO